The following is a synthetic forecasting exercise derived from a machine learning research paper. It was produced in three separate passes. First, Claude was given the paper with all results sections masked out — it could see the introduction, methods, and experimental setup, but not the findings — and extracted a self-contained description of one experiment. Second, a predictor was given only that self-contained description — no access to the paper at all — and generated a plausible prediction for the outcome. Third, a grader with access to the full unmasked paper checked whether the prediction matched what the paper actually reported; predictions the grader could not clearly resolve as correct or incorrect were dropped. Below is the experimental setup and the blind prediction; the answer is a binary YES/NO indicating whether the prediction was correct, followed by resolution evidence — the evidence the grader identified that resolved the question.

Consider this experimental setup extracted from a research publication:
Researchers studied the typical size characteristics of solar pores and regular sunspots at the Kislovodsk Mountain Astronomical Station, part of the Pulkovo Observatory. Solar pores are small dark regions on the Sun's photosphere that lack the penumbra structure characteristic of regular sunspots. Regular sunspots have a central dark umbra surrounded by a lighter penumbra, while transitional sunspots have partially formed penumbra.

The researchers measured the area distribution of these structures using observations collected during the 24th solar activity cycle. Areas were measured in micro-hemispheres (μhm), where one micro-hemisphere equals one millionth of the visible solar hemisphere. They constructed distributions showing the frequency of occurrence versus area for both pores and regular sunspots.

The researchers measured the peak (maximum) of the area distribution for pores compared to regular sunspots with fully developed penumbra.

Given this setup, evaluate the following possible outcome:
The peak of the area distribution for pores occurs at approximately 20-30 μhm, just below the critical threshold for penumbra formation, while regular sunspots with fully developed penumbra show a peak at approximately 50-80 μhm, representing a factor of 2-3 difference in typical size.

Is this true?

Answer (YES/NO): NO